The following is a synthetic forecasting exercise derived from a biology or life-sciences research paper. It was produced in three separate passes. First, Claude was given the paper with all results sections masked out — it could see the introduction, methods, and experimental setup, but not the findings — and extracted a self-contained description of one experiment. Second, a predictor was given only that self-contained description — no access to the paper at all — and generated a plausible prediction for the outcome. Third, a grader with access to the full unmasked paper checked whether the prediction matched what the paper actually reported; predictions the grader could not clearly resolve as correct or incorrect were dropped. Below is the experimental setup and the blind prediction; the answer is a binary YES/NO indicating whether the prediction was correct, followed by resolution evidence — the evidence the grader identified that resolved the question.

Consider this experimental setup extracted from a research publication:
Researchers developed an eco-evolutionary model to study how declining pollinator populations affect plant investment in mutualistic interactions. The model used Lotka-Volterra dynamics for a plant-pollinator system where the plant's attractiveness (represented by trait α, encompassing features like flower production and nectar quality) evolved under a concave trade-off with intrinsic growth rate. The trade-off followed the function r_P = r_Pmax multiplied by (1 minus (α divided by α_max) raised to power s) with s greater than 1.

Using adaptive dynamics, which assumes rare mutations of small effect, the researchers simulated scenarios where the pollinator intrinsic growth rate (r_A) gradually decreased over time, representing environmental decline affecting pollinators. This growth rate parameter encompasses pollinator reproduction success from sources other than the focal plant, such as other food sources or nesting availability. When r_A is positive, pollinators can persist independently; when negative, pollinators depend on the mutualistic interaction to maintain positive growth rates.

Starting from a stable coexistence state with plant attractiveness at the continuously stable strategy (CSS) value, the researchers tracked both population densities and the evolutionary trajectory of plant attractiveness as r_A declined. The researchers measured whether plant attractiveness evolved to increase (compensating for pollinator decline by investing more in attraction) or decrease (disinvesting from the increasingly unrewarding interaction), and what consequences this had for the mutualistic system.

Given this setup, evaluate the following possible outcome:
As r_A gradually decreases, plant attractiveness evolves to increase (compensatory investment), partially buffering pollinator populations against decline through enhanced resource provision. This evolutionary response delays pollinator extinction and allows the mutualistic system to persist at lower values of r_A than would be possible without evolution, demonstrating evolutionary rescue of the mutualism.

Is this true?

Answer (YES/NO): NO